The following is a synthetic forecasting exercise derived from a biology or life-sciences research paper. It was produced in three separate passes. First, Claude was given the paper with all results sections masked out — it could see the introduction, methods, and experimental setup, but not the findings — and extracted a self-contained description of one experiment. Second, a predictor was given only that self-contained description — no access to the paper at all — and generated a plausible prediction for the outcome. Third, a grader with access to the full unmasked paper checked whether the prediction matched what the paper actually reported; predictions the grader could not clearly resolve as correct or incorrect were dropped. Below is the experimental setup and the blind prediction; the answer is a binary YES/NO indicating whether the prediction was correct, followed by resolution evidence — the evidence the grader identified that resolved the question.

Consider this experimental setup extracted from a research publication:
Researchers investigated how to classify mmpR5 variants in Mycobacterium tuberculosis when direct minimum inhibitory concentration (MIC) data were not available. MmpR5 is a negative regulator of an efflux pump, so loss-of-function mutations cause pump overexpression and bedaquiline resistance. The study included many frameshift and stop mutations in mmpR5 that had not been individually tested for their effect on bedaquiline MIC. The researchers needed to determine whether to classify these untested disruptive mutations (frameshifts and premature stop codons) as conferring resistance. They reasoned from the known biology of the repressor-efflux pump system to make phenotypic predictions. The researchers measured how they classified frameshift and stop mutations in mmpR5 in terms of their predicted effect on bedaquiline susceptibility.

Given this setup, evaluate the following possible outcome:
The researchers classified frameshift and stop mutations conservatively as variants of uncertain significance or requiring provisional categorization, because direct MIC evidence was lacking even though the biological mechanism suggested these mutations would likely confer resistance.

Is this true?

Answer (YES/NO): NO